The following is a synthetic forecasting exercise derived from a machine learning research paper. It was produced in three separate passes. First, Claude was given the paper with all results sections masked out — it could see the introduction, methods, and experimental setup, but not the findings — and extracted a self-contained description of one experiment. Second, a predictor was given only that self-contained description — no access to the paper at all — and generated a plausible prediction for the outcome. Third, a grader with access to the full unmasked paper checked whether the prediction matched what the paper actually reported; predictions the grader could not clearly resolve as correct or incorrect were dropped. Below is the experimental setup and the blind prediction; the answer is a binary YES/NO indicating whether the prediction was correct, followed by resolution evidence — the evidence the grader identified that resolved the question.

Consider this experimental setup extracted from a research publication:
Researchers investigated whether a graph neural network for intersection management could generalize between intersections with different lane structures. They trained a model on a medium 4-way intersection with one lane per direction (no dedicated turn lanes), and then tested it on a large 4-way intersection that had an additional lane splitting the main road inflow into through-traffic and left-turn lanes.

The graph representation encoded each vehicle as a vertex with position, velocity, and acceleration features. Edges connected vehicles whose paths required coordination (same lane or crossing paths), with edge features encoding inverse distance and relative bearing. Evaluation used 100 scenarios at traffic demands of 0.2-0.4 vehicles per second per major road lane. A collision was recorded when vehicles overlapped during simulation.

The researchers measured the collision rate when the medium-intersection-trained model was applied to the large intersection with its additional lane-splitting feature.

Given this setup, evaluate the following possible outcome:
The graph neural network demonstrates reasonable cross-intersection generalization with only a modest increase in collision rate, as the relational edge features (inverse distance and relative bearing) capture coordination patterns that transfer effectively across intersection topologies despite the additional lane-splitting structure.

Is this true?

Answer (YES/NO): NO